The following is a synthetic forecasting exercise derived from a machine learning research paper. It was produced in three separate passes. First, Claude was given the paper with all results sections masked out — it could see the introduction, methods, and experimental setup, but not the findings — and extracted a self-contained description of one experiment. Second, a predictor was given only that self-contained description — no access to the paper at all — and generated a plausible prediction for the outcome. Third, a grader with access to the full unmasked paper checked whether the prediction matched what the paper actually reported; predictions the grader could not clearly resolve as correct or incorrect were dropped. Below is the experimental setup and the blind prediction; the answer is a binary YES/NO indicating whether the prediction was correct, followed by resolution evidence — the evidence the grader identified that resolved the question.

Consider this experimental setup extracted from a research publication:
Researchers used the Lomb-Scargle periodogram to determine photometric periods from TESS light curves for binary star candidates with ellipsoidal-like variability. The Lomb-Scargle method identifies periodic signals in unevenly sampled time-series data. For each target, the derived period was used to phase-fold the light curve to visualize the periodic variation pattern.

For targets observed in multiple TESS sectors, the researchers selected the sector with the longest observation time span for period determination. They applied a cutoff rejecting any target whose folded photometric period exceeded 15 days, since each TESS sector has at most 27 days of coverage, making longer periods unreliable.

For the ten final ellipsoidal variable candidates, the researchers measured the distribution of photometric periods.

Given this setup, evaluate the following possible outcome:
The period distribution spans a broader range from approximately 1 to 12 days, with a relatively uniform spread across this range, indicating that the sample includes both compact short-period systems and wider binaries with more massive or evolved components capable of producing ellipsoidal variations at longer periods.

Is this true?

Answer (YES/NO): NO